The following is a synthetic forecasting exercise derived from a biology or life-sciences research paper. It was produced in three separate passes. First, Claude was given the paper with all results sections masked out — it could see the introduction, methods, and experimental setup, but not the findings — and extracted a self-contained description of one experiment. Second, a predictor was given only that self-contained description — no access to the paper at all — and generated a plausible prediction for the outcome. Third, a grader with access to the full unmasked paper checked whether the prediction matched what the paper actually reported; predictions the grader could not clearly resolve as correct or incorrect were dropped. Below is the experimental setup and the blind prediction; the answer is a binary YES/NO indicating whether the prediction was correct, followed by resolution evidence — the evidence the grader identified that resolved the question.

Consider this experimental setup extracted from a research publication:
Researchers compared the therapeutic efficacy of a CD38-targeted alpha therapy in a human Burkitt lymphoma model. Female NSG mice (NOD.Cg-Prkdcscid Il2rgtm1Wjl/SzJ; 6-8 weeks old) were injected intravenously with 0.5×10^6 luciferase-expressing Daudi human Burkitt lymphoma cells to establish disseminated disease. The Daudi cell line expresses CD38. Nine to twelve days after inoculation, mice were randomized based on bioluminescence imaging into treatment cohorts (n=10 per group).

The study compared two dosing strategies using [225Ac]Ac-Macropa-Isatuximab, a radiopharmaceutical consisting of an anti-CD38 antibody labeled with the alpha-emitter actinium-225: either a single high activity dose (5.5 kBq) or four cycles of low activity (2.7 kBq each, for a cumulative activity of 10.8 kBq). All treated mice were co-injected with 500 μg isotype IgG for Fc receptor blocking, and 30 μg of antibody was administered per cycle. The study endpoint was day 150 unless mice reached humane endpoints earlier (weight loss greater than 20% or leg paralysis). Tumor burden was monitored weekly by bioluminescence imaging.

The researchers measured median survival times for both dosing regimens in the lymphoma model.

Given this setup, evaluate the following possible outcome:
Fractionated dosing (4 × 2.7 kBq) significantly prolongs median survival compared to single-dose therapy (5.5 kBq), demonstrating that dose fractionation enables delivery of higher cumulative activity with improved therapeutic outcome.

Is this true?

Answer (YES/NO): NO